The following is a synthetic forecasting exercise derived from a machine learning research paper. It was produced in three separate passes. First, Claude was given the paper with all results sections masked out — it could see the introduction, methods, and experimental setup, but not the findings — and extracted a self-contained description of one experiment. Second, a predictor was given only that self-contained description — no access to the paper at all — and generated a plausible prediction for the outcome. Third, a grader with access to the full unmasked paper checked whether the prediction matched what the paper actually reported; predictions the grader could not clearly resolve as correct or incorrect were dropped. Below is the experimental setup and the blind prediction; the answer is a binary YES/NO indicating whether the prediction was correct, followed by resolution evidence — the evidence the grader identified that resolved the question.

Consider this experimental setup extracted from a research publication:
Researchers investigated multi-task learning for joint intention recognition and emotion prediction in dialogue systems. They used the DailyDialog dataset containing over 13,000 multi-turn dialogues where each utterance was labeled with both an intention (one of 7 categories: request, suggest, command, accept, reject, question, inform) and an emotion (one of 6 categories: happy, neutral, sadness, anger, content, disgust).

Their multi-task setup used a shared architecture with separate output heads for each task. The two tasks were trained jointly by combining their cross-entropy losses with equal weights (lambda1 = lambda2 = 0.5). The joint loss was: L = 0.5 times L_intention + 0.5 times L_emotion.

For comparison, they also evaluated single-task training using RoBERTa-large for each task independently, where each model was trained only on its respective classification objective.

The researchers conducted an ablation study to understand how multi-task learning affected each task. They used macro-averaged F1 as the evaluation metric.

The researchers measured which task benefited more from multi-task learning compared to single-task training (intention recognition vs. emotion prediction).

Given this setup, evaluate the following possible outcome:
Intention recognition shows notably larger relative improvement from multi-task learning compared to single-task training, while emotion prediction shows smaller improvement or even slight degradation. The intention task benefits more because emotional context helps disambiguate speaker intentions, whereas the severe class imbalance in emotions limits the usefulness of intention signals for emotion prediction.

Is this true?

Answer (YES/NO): NO